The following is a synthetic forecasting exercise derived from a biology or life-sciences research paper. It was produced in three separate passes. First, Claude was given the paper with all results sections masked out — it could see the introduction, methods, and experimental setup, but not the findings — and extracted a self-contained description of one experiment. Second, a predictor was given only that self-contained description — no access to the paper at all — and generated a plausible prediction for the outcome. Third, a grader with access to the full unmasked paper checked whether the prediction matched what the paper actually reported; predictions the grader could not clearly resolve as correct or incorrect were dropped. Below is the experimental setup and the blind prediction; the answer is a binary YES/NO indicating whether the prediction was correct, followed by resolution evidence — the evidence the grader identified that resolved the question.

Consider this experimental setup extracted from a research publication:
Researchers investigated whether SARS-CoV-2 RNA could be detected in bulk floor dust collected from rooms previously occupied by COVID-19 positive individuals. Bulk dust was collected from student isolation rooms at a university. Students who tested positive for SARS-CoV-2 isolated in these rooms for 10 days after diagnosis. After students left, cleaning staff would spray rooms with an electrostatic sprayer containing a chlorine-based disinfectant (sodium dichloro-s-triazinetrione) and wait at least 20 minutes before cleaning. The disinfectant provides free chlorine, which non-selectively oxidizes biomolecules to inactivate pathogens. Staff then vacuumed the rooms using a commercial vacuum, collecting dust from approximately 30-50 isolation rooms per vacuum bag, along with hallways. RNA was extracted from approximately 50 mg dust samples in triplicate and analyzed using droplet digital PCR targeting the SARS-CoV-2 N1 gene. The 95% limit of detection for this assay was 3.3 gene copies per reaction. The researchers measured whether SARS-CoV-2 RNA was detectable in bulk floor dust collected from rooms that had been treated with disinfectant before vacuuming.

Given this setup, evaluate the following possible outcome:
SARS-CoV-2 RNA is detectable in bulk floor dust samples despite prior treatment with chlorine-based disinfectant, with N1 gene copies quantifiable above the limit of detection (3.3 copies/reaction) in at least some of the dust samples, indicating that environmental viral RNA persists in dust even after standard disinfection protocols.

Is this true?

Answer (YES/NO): YES